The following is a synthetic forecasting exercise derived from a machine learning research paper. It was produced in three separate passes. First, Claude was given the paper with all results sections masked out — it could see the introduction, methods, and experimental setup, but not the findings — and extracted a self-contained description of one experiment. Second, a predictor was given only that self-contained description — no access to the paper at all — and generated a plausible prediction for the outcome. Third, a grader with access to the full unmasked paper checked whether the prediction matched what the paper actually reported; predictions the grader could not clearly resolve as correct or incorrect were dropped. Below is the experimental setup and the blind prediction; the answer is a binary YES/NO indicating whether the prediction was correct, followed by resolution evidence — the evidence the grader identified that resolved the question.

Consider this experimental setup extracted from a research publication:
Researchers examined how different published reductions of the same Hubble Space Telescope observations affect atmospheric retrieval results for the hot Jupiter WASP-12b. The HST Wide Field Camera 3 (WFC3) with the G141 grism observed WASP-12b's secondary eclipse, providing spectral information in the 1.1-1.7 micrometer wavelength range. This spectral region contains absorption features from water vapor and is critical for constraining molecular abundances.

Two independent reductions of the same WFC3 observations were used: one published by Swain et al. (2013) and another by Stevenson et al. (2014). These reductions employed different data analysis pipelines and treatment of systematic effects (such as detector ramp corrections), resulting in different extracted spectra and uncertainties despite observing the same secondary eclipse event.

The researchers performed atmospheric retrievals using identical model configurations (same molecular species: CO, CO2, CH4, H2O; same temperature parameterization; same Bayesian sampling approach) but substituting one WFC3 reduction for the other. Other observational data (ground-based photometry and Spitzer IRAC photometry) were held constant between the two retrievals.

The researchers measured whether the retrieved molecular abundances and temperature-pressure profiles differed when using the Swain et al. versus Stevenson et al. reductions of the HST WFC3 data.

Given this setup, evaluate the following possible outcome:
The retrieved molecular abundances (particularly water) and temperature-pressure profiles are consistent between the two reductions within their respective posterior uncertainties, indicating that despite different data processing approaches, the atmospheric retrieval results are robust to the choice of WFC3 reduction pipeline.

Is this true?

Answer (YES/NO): NO